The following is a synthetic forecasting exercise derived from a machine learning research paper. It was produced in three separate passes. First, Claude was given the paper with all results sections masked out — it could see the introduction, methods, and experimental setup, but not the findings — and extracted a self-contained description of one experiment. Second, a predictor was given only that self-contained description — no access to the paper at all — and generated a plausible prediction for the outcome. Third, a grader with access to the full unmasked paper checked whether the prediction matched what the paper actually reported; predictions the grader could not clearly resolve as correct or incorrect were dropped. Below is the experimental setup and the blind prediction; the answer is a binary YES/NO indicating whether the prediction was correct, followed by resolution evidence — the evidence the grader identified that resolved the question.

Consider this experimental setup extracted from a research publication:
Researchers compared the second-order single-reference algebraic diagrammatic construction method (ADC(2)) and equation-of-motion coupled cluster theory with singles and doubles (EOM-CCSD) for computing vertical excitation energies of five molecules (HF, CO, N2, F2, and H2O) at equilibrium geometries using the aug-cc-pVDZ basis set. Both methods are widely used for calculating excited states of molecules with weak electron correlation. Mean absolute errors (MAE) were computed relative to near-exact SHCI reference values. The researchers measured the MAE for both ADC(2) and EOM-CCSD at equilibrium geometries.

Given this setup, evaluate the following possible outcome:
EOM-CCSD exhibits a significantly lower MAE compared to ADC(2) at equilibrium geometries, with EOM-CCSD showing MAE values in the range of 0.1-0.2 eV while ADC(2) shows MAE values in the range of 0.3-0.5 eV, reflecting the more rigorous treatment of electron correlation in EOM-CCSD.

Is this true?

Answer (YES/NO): YES